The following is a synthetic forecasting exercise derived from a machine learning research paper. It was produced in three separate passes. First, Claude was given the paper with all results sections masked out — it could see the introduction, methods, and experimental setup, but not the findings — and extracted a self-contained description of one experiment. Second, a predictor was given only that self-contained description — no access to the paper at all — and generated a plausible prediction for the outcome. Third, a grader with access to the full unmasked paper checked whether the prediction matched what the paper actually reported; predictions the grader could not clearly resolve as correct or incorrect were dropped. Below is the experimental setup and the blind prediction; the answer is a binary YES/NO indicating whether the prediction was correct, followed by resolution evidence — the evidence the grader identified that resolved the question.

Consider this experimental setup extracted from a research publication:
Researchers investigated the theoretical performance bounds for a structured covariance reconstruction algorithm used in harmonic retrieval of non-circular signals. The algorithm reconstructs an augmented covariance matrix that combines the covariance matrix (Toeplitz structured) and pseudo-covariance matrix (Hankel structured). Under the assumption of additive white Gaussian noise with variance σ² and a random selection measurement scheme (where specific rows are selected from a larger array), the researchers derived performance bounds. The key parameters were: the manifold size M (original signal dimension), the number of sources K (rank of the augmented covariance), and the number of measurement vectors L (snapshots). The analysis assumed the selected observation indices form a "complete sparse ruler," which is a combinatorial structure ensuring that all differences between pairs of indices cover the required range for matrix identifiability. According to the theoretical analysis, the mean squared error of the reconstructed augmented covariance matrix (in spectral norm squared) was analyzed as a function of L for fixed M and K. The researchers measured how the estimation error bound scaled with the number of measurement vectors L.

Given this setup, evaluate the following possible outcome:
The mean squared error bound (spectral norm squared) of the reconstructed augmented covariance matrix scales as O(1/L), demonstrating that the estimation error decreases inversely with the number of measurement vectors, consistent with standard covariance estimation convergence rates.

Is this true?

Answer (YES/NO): NO